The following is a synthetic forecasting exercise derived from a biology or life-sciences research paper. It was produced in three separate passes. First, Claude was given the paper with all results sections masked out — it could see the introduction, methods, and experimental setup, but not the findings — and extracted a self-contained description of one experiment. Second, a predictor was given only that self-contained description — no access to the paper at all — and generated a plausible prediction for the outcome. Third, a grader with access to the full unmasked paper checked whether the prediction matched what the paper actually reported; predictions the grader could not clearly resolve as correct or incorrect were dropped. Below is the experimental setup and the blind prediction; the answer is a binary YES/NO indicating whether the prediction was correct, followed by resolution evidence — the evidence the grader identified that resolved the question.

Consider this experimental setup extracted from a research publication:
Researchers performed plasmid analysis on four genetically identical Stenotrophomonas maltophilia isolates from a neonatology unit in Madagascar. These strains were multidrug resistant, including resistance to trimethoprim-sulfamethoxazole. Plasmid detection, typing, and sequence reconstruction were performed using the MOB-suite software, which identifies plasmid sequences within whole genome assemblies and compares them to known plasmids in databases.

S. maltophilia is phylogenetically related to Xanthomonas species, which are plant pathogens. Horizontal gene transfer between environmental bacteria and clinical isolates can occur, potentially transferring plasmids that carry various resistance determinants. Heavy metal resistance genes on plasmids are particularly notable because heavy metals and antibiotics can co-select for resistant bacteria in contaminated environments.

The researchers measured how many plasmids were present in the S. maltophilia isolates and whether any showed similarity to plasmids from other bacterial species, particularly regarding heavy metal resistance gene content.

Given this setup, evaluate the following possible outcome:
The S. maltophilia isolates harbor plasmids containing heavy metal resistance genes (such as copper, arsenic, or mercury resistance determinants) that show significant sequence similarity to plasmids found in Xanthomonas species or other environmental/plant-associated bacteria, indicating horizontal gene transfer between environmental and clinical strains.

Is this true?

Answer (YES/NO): YES